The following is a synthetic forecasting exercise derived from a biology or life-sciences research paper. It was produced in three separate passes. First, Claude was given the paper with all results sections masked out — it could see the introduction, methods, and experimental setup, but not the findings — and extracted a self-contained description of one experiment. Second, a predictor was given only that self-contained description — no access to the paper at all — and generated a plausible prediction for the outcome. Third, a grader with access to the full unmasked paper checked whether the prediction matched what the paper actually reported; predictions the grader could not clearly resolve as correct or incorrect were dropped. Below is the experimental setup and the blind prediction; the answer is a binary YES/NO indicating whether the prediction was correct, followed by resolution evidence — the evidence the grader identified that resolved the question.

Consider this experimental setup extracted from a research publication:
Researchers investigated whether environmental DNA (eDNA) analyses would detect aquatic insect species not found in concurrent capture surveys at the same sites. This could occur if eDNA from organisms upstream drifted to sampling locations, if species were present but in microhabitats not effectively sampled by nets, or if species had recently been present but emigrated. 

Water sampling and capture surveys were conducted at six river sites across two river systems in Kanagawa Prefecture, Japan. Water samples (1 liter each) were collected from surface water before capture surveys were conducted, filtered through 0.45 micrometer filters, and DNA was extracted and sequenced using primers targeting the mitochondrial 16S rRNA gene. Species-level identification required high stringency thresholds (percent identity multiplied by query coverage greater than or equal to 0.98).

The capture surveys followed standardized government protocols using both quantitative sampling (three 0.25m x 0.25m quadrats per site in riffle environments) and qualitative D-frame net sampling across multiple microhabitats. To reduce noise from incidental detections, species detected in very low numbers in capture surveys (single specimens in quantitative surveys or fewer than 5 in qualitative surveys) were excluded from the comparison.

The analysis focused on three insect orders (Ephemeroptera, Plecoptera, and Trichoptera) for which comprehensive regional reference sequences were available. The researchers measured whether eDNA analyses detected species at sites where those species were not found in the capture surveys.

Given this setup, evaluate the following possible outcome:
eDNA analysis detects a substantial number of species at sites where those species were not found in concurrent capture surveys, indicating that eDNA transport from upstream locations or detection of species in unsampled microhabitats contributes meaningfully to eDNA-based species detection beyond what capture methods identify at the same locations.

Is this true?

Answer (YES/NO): YES